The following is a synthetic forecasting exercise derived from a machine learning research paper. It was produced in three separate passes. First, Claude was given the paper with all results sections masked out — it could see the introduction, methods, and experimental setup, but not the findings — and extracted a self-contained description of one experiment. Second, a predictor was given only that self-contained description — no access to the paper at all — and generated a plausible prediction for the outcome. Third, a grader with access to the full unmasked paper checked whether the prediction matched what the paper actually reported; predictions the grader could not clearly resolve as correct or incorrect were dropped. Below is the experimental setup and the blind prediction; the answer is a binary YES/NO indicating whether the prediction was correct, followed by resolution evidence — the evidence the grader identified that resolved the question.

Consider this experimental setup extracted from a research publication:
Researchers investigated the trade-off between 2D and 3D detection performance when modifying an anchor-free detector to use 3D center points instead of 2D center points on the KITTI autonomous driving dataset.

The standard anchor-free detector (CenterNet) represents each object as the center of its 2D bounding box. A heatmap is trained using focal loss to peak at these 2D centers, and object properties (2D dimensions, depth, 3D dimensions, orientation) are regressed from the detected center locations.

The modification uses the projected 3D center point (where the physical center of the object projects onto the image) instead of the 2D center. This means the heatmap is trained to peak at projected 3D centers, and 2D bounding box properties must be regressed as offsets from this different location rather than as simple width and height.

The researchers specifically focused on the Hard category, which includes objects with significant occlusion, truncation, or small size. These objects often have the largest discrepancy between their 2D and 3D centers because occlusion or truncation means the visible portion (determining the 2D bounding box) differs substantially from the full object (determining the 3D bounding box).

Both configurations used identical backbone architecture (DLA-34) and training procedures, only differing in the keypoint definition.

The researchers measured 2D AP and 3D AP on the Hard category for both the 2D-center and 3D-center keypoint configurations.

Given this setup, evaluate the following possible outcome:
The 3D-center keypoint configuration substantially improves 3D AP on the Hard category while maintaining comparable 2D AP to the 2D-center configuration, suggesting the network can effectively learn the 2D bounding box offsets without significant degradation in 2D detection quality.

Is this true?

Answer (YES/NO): NO